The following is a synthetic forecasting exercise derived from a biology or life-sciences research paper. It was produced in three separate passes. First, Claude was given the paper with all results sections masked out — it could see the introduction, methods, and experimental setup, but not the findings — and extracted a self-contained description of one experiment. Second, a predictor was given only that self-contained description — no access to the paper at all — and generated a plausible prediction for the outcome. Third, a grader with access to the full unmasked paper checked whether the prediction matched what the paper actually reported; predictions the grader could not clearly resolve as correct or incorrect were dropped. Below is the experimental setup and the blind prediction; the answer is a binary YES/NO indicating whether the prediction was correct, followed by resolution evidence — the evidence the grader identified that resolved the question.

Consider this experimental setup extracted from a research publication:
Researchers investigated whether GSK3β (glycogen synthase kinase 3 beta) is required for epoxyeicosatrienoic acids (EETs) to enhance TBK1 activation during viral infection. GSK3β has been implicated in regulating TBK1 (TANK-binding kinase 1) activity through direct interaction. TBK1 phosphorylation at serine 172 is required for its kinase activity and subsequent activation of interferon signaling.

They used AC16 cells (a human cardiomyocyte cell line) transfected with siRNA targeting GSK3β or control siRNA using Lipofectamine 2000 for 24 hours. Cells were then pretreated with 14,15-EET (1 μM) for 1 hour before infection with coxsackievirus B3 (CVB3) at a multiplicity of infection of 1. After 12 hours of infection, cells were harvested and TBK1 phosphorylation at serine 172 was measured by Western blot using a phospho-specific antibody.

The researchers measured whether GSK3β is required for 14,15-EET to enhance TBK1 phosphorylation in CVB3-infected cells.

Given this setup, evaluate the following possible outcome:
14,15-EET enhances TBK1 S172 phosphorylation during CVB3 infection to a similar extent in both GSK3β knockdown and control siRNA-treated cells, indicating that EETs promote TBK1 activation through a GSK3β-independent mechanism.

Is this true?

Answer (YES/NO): NO